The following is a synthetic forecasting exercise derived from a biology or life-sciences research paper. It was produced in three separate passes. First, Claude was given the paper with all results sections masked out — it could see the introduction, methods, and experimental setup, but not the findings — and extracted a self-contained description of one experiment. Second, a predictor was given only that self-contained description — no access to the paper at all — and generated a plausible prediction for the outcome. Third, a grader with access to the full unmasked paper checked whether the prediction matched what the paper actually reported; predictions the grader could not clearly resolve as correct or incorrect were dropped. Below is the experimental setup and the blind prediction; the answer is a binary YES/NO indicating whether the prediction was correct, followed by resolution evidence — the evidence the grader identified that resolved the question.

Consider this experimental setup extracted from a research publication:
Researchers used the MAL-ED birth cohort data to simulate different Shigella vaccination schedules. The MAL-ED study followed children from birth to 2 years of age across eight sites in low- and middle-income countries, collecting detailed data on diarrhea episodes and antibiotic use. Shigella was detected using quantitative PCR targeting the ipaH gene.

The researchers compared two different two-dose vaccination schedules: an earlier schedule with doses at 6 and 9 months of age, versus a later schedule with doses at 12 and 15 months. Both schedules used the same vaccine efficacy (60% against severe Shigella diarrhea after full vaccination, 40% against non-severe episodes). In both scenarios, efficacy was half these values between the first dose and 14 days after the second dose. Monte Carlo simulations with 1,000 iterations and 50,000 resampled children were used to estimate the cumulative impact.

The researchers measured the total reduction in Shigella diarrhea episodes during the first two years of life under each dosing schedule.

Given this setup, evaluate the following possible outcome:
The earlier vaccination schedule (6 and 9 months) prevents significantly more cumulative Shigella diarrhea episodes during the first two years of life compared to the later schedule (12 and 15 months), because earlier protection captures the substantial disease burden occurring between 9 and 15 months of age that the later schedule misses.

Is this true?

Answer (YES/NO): YES